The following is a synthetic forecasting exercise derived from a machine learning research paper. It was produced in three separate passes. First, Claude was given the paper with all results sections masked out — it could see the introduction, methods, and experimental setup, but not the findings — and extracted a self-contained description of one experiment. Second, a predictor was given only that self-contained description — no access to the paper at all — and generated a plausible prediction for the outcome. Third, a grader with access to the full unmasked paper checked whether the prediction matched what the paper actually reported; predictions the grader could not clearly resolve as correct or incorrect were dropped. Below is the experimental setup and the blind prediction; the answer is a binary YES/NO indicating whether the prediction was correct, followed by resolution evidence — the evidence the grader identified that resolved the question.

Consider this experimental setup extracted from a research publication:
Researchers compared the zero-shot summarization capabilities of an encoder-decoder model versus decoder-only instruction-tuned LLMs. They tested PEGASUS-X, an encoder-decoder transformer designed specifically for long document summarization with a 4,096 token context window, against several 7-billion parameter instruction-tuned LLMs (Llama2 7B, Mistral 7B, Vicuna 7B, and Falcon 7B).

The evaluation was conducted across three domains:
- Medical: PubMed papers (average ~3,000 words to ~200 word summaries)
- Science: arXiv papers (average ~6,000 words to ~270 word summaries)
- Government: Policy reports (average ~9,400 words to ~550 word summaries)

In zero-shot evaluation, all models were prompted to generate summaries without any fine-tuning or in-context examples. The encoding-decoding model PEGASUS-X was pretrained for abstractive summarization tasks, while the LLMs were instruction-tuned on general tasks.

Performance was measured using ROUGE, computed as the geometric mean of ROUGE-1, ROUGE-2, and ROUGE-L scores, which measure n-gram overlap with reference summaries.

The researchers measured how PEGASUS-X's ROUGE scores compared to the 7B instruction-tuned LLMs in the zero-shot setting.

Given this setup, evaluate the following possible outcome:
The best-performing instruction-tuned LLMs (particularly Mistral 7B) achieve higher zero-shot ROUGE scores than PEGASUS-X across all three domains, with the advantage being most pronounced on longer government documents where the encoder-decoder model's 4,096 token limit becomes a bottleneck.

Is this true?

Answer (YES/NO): NO